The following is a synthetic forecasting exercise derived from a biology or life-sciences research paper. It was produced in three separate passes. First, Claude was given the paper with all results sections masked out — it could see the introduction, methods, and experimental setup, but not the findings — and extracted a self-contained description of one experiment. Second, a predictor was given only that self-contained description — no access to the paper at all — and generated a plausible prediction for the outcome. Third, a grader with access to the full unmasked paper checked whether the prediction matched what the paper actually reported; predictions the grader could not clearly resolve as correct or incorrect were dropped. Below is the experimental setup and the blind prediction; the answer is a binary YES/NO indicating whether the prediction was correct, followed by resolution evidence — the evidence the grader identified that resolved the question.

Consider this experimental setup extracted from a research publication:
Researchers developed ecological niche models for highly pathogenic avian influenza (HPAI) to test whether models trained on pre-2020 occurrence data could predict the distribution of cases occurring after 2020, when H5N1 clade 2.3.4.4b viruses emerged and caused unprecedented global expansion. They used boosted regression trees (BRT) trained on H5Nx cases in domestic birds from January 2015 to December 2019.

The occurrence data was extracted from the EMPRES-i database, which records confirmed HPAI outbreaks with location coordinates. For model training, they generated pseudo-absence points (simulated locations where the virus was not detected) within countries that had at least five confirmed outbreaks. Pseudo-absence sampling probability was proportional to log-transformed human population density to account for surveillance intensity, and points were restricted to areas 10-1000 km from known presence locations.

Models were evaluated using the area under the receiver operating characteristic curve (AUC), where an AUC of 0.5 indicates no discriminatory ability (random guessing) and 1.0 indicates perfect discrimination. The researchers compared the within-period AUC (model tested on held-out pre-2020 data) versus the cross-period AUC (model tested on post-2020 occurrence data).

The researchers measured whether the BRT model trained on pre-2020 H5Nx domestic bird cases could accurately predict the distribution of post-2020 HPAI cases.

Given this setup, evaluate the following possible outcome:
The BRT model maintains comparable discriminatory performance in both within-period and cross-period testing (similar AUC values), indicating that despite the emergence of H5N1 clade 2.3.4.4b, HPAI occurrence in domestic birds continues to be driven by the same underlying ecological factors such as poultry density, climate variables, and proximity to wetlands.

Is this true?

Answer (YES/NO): NO